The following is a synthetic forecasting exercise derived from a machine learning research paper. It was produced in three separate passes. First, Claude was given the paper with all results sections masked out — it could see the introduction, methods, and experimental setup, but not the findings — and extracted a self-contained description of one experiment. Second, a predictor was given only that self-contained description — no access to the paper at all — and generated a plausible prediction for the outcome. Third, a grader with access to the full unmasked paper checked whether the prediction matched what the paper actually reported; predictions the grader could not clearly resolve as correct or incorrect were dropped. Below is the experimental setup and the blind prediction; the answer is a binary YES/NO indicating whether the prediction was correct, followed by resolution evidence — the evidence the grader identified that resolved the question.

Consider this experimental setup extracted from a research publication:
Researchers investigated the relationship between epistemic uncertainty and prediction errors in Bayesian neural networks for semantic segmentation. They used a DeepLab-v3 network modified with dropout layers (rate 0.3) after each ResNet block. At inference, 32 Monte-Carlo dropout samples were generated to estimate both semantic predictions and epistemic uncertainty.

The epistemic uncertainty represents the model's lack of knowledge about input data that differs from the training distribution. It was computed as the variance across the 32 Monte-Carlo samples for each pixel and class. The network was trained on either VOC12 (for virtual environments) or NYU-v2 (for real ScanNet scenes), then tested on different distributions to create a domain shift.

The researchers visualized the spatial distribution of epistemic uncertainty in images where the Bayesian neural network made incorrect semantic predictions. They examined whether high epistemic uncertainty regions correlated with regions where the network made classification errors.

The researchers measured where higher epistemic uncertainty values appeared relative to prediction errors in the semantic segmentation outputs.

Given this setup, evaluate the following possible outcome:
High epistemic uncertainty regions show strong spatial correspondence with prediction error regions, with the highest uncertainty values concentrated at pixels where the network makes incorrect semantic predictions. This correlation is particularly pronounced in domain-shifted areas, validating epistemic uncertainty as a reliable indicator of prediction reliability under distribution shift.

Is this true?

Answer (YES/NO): NO